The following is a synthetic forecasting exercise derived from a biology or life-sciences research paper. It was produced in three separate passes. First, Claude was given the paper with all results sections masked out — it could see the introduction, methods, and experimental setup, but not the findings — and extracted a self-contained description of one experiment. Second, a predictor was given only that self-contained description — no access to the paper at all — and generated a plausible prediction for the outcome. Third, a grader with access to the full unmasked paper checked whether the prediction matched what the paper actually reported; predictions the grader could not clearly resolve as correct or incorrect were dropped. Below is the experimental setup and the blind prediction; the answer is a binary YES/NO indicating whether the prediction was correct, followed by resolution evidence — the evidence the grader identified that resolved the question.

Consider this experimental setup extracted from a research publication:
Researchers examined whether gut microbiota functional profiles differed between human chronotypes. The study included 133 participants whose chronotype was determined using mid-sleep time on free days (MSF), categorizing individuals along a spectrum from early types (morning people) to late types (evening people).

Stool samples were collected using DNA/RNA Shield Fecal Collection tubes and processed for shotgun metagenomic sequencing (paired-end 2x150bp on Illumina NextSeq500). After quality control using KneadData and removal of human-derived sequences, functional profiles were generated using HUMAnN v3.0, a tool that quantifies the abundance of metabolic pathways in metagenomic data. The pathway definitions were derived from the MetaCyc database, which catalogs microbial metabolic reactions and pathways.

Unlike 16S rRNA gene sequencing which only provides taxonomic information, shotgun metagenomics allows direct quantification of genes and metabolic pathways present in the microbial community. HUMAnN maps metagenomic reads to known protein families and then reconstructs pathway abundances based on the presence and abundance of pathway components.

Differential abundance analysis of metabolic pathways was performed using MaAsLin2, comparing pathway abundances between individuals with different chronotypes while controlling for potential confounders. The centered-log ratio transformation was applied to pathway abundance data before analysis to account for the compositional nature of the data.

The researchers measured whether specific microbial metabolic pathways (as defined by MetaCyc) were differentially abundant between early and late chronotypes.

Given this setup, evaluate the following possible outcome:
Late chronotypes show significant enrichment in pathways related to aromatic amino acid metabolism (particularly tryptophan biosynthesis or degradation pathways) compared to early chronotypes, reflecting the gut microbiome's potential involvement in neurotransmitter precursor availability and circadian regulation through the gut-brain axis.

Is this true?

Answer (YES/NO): NO